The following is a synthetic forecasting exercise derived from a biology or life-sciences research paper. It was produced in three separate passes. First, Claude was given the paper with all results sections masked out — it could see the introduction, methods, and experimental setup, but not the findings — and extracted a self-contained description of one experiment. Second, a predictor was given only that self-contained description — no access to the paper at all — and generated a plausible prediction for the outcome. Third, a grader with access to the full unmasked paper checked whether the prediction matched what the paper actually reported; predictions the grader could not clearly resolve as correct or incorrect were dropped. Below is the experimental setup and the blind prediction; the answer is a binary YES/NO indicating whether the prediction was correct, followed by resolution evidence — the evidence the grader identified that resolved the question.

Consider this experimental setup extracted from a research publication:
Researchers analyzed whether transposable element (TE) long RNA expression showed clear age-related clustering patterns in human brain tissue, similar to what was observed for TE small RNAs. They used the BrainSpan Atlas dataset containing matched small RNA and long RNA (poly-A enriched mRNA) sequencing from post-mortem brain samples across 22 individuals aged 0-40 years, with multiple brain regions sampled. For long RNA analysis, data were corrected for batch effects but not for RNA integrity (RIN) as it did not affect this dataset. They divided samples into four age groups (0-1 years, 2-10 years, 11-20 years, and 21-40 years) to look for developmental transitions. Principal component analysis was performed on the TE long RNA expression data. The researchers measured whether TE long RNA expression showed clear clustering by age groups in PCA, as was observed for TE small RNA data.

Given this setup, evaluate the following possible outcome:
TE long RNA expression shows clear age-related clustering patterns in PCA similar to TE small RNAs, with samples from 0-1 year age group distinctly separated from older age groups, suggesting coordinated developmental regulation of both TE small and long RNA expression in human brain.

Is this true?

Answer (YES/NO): NO